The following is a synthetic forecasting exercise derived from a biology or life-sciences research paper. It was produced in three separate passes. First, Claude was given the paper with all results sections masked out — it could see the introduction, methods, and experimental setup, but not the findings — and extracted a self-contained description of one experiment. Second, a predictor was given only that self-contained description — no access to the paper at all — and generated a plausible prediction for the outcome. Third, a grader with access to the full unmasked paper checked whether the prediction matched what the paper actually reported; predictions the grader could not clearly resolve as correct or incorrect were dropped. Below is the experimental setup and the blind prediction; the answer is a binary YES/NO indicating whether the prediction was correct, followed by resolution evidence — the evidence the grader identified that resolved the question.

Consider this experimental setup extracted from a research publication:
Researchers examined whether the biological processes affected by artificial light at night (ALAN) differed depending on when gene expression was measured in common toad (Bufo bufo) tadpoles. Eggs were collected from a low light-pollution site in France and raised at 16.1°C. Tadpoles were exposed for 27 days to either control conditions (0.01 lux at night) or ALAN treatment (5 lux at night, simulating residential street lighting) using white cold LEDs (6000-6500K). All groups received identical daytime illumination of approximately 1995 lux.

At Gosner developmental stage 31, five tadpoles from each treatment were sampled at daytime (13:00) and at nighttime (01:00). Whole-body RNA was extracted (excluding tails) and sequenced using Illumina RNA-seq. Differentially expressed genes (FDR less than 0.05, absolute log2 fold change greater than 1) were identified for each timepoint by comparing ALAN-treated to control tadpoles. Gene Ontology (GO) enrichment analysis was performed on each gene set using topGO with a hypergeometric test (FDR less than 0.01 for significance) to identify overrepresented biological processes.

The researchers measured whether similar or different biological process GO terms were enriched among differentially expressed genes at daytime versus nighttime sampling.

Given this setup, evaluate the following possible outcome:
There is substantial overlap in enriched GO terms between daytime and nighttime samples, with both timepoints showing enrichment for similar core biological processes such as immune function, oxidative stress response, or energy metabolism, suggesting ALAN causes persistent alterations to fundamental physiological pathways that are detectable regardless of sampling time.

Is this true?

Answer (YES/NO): YES